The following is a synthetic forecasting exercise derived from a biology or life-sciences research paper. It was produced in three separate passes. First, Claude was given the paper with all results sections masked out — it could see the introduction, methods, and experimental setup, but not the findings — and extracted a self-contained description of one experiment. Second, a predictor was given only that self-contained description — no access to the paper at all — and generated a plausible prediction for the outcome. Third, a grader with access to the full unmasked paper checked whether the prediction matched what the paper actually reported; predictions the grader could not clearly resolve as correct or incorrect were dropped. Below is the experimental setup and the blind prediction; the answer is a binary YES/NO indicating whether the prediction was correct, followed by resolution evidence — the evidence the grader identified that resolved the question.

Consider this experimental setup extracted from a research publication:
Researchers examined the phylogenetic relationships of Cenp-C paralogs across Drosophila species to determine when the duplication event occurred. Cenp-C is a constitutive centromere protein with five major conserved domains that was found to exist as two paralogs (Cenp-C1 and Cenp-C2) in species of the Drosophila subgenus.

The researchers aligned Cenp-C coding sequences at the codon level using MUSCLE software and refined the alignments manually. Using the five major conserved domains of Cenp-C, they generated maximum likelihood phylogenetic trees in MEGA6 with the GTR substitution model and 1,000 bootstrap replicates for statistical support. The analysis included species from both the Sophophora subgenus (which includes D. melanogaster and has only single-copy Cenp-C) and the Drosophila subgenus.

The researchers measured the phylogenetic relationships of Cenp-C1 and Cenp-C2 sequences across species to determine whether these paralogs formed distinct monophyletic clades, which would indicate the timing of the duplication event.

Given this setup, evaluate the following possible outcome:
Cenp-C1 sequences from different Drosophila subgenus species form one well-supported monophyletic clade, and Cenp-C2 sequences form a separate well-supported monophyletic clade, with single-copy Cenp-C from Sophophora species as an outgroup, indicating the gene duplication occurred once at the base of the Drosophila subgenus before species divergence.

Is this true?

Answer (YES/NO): YES